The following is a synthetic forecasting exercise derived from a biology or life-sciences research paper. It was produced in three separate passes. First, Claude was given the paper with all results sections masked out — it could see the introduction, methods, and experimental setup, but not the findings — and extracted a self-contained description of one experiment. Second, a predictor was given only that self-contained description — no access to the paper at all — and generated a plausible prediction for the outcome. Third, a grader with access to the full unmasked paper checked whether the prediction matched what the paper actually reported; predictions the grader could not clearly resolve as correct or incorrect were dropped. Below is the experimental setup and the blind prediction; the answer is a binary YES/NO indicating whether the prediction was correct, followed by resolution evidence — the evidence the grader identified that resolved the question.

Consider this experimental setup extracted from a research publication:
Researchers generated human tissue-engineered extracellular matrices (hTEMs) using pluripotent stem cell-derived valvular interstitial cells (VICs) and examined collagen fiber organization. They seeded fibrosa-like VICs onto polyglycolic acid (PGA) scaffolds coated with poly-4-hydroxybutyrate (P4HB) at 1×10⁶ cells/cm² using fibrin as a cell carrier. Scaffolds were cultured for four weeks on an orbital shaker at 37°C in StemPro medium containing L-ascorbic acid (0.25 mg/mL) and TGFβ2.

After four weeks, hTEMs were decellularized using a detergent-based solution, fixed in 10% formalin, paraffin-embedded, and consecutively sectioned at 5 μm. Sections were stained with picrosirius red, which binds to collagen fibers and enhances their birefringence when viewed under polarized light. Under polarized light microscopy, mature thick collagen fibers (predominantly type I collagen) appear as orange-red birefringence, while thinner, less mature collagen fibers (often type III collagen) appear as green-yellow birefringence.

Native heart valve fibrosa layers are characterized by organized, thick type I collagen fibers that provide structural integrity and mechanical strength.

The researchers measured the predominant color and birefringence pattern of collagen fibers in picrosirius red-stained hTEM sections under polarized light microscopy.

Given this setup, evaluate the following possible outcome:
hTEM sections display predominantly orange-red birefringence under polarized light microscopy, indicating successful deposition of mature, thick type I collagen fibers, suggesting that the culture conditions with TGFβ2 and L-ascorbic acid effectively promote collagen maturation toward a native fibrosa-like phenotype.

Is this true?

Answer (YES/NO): NO